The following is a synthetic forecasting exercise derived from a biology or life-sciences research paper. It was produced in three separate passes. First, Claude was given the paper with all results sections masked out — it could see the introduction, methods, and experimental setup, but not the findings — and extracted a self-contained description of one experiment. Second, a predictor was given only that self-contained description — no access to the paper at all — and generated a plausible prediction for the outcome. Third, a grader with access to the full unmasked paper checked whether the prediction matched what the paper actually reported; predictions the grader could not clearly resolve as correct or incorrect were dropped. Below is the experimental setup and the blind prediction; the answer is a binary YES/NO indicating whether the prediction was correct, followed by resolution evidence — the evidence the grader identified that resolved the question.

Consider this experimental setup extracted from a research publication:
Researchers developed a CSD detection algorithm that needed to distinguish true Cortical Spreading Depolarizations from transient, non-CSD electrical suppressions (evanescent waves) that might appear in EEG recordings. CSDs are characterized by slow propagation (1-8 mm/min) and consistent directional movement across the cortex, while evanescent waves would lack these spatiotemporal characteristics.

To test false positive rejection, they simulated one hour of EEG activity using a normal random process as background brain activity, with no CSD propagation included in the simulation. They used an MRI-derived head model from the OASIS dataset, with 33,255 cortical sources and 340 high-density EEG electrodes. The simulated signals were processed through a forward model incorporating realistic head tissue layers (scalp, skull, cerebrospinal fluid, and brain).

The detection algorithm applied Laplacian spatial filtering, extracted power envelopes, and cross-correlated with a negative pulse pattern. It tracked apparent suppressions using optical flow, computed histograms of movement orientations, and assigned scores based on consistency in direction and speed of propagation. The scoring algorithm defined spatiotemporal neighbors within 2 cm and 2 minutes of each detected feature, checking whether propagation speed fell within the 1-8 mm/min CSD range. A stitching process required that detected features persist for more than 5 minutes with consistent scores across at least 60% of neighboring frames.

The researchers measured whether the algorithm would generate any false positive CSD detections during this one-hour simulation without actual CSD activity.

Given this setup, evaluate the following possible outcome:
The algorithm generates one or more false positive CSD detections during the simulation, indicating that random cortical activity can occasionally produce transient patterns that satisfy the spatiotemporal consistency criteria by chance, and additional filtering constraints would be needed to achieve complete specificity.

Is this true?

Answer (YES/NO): NO